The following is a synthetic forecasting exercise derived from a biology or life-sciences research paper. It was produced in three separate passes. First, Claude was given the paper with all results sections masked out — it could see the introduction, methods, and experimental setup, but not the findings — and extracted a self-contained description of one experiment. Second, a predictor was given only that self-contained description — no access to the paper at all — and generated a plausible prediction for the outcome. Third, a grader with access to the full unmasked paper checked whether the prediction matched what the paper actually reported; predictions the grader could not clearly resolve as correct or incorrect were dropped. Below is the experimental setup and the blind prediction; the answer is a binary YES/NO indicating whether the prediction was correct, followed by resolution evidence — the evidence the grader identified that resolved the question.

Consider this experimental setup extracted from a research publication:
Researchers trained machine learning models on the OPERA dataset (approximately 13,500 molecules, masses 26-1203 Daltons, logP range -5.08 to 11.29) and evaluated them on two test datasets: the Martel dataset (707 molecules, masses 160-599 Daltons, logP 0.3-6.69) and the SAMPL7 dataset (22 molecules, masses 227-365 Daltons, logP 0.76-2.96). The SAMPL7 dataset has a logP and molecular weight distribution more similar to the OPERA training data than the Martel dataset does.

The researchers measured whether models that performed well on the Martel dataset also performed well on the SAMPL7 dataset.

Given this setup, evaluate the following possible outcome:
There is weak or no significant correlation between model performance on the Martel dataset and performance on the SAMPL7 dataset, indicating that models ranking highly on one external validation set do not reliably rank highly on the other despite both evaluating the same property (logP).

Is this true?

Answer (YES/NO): YES